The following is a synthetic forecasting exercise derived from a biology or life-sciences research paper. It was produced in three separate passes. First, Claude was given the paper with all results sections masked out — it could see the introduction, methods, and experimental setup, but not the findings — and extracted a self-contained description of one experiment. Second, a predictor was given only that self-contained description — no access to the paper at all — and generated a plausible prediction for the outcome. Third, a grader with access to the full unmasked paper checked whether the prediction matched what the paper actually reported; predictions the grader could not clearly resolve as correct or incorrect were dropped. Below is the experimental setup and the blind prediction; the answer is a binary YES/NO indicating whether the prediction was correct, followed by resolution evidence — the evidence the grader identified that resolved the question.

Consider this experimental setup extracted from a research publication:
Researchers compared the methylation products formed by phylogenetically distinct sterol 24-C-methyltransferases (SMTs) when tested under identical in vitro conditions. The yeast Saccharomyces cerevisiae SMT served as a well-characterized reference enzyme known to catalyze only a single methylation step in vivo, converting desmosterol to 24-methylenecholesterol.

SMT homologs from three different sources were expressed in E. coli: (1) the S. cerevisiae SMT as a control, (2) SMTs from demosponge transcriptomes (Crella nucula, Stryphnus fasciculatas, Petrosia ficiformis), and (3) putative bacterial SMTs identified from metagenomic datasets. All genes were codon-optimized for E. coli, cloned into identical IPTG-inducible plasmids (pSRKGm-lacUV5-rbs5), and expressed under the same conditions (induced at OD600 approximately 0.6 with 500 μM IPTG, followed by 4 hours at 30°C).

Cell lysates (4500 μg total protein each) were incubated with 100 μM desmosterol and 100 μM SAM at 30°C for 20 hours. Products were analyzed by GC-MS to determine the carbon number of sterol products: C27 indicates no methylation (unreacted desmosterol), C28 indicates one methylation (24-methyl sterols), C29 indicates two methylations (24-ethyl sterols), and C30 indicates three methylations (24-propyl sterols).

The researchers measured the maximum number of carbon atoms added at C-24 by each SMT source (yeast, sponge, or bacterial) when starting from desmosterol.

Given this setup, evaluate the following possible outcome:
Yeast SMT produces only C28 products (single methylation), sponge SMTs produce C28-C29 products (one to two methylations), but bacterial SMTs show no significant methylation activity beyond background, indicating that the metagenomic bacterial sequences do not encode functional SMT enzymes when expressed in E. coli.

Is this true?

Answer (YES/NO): NO